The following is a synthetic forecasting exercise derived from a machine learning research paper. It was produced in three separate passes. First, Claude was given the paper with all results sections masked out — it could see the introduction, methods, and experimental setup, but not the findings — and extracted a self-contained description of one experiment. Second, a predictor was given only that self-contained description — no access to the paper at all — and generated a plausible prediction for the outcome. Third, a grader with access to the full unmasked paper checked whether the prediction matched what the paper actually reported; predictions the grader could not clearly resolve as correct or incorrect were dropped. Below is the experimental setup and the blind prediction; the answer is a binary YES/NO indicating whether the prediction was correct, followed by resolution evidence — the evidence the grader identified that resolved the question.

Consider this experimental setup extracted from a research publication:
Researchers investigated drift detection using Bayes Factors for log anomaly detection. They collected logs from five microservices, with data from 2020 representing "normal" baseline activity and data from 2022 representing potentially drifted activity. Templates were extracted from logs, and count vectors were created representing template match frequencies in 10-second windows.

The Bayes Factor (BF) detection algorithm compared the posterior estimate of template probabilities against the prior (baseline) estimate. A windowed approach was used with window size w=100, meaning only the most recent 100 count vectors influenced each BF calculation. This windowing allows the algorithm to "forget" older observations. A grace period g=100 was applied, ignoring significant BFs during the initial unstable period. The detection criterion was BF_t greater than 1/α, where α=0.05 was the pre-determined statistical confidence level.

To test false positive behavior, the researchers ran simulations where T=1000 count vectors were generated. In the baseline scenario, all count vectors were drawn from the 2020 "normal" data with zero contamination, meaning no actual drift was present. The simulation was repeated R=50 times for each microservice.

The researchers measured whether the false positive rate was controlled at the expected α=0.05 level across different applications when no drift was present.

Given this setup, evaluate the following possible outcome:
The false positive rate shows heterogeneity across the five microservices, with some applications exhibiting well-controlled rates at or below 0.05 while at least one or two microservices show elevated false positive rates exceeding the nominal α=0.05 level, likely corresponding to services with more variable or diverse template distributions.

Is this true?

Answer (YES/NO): YES